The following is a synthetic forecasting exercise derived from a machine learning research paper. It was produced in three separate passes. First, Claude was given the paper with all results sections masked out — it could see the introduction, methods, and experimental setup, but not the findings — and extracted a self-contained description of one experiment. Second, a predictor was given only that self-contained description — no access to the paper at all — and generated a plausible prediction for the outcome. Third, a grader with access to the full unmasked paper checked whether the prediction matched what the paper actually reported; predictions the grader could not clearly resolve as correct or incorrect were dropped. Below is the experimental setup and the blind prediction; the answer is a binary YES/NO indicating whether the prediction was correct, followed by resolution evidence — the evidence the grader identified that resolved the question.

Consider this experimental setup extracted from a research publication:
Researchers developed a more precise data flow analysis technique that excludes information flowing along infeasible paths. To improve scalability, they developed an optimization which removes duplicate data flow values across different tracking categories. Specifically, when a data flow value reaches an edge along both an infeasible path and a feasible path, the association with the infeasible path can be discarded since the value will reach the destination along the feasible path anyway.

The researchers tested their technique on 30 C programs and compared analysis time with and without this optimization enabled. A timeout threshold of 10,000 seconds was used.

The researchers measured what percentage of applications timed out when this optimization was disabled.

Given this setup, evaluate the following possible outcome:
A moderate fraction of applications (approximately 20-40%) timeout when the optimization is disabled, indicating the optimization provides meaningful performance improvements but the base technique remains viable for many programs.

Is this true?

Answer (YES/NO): NO